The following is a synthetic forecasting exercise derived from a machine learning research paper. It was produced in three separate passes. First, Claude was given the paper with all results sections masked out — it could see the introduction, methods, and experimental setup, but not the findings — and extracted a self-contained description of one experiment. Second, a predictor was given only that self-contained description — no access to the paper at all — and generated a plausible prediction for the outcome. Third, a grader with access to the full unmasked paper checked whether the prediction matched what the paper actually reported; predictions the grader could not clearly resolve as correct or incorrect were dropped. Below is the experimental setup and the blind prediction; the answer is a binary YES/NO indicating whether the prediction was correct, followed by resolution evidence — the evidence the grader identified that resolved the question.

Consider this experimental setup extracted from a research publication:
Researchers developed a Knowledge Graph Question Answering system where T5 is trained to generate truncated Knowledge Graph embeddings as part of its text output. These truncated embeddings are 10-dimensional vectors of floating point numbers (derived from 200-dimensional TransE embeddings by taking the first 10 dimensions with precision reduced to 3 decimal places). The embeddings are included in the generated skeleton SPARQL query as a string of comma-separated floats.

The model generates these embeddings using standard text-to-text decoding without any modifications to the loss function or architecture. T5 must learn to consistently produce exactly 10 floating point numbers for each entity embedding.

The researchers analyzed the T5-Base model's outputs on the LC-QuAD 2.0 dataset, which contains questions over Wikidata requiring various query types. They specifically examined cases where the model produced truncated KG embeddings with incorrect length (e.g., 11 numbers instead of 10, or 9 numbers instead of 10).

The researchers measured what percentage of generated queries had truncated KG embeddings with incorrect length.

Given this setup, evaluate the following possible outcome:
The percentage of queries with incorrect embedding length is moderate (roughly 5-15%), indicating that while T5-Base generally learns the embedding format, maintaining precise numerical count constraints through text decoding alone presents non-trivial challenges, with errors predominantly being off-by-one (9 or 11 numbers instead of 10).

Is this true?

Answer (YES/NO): NO